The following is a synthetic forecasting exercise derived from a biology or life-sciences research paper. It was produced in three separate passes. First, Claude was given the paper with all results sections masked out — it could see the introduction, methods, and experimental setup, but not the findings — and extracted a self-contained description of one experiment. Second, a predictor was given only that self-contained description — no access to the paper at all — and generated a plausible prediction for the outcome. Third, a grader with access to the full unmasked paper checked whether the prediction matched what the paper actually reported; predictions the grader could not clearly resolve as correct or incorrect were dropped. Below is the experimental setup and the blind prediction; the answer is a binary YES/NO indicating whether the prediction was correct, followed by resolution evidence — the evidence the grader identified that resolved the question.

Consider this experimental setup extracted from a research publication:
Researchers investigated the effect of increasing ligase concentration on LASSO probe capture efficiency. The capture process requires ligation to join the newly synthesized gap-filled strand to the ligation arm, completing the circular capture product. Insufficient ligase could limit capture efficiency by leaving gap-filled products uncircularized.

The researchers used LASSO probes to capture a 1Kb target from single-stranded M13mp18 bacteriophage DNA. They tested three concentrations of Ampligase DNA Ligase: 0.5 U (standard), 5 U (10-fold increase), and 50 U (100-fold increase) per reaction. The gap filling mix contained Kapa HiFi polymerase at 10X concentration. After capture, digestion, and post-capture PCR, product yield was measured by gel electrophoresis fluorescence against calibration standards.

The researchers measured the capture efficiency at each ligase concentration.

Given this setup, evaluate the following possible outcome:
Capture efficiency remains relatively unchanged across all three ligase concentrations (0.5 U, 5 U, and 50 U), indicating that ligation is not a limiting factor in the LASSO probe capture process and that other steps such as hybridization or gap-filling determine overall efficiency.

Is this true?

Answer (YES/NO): NO